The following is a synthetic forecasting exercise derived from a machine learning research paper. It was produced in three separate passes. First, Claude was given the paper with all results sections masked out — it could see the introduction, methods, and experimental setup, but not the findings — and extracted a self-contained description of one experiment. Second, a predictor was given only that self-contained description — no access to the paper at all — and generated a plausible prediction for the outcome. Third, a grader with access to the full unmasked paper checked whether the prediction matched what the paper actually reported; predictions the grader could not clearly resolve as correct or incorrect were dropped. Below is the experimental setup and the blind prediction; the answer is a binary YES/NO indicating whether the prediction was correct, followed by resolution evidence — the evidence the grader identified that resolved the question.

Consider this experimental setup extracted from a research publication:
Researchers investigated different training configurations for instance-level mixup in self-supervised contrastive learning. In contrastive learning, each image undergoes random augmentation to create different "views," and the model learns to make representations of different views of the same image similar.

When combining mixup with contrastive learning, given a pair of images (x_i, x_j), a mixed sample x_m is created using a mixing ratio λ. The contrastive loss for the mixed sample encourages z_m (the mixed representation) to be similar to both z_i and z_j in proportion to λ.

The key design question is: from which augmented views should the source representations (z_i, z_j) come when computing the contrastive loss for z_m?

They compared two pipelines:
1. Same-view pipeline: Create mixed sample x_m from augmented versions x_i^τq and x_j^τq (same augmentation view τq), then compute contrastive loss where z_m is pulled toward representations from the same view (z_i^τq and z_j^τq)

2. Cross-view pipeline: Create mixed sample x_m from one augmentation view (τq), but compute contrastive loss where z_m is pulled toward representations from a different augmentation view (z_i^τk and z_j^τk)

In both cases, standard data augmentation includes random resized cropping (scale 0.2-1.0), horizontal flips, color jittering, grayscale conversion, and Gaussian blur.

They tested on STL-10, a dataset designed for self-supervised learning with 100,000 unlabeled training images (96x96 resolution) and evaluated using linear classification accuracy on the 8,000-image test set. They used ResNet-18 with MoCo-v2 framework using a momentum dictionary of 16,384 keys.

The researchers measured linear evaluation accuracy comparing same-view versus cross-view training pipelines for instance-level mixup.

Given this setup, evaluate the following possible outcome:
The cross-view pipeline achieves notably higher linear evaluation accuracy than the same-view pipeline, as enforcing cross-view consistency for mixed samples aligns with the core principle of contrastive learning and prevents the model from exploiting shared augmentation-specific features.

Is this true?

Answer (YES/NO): YES